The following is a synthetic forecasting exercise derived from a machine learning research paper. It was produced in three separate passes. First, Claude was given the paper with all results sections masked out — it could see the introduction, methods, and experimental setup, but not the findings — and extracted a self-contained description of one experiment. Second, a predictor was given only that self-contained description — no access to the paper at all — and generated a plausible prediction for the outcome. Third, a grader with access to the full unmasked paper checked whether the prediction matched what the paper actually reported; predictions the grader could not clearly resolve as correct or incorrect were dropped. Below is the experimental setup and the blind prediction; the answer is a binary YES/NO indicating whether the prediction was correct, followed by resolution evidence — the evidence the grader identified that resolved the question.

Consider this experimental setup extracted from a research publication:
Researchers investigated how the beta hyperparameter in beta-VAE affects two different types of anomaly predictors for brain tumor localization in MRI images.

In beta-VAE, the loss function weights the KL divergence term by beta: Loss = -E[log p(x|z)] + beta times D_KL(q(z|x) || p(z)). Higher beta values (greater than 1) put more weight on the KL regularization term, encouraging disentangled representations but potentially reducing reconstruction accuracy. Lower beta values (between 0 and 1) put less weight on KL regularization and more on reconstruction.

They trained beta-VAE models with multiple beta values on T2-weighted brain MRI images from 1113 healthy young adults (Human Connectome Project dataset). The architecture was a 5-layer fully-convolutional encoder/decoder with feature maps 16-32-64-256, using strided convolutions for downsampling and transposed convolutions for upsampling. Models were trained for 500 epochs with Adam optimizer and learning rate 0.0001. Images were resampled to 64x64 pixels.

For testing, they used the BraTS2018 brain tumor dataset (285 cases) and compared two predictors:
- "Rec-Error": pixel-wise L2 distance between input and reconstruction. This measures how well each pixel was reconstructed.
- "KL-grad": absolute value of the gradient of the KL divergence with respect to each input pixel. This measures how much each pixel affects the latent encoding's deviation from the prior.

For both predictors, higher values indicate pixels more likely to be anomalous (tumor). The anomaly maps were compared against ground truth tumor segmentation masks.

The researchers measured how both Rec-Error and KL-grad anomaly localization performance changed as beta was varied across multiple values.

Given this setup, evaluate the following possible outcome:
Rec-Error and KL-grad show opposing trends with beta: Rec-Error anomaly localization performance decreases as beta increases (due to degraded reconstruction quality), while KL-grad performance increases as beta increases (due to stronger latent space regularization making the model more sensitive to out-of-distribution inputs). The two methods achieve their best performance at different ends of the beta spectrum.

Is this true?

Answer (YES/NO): NO